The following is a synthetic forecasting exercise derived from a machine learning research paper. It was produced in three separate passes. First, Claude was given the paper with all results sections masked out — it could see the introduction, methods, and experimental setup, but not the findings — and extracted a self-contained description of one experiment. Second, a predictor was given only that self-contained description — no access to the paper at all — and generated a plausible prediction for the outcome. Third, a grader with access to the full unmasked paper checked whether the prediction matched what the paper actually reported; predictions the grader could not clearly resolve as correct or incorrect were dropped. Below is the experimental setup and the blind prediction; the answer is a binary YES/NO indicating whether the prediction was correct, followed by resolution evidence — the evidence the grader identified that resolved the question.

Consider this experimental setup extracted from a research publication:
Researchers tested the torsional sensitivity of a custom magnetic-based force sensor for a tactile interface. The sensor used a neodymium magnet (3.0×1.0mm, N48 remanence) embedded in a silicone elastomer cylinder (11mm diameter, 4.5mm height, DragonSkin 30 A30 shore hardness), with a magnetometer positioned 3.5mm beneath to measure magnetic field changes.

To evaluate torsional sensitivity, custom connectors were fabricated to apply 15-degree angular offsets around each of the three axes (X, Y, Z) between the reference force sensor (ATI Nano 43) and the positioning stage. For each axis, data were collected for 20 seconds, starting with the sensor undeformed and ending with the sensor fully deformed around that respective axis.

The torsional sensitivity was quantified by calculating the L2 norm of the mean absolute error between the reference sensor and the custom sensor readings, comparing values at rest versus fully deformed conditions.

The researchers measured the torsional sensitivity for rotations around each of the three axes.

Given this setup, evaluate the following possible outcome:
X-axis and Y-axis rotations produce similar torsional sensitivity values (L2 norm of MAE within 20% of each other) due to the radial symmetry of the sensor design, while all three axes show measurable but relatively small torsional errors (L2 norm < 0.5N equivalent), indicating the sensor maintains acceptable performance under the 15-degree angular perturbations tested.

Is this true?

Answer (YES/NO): NO